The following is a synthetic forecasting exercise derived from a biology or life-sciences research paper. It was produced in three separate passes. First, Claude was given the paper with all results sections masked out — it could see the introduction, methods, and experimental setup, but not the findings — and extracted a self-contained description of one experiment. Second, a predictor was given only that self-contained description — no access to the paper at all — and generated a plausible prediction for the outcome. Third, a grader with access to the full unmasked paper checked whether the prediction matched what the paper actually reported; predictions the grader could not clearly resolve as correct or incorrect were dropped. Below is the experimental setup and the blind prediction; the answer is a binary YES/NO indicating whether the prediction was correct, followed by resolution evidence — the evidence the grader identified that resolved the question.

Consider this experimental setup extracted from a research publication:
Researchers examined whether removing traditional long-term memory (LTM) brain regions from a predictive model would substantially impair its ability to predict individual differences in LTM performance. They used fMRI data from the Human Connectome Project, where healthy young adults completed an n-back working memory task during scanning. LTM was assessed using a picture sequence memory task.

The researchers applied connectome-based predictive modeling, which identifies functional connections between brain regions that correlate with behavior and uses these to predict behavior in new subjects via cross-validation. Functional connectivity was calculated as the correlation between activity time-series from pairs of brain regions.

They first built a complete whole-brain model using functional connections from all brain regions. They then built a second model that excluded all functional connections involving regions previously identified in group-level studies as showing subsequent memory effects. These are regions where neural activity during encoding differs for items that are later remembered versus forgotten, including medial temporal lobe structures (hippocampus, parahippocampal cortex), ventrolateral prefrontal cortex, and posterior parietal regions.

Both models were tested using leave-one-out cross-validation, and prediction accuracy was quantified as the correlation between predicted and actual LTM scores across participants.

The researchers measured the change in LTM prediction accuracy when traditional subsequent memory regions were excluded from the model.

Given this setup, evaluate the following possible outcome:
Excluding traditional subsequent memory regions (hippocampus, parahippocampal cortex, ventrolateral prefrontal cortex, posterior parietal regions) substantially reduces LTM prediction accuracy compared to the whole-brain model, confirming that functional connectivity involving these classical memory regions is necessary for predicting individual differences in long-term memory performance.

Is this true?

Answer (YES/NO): NO